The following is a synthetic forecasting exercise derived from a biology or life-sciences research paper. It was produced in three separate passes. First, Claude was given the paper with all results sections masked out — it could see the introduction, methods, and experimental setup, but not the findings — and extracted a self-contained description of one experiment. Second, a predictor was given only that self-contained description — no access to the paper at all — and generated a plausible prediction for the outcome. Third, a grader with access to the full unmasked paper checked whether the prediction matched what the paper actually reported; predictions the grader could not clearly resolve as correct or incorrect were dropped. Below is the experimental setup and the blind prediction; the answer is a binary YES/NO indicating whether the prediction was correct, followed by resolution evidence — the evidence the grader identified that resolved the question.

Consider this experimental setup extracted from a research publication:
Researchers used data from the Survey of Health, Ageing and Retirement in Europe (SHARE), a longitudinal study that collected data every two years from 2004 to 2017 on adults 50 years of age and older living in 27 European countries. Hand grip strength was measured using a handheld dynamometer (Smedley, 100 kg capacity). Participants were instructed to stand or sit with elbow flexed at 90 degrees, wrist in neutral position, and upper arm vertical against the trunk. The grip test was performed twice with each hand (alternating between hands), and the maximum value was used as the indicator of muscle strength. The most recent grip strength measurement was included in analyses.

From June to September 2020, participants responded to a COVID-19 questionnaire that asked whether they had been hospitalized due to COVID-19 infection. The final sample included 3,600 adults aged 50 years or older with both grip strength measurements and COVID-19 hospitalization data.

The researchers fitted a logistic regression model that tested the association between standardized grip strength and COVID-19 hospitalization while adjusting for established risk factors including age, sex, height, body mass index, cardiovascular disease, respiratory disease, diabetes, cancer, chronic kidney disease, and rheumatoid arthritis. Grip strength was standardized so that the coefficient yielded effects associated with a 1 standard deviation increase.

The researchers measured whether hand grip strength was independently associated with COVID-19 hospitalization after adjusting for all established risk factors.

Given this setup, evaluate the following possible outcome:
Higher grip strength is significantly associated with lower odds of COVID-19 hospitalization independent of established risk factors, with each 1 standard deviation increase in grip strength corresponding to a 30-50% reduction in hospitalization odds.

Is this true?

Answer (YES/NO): YES